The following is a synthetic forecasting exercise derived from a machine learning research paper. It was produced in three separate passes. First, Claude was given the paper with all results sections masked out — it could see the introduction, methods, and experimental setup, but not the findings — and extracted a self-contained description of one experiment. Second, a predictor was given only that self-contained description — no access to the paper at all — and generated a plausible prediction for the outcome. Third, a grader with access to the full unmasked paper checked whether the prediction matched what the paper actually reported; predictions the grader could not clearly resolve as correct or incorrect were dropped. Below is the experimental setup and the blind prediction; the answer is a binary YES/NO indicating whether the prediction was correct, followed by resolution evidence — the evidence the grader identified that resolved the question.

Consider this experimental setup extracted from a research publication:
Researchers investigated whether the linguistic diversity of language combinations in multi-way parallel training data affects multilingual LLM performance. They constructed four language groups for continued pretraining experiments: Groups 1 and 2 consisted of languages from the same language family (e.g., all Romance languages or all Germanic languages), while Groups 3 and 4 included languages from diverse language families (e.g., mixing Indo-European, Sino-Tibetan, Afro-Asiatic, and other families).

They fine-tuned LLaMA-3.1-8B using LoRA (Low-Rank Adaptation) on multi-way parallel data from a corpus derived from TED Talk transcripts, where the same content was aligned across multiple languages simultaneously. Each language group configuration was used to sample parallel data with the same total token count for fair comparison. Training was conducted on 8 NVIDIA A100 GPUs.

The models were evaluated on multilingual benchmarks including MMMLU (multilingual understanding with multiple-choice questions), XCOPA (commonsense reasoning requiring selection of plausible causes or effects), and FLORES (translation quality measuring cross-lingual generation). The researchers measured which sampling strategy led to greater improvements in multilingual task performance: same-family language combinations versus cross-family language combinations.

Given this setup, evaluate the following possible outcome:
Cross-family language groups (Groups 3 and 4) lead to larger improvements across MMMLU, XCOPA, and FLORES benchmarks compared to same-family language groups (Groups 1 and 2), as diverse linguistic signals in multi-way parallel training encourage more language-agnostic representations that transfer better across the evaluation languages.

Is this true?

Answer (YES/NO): YES